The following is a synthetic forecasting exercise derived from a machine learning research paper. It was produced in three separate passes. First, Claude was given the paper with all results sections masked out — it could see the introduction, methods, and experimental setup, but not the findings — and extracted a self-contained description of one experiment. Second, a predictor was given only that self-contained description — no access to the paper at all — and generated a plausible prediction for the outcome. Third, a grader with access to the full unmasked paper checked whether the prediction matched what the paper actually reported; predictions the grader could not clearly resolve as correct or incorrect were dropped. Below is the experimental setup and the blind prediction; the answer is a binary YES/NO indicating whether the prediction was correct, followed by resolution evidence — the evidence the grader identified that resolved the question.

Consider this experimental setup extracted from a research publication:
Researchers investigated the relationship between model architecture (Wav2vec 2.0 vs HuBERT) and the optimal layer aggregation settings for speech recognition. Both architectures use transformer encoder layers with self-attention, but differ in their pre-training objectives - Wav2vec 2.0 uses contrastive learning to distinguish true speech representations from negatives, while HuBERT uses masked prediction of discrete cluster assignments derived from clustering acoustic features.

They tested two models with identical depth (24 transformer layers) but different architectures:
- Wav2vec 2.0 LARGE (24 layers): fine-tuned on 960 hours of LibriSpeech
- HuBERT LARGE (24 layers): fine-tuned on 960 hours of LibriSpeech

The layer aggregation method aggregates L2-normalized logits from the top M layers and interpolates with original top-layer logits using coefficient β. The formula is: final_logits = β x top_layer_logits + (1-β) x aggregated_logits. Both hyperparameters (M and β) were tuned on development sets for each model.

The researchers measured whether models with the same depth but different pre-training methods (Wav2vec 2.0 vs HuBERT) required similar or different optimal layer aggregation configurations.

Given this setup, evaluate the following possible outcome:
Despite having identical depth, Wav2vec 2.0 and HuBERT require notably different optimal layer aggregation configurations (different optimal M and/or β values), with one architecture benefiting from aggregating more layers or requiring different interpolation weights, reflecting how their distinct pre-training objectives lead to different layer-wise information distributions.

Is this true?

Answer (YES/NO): YES